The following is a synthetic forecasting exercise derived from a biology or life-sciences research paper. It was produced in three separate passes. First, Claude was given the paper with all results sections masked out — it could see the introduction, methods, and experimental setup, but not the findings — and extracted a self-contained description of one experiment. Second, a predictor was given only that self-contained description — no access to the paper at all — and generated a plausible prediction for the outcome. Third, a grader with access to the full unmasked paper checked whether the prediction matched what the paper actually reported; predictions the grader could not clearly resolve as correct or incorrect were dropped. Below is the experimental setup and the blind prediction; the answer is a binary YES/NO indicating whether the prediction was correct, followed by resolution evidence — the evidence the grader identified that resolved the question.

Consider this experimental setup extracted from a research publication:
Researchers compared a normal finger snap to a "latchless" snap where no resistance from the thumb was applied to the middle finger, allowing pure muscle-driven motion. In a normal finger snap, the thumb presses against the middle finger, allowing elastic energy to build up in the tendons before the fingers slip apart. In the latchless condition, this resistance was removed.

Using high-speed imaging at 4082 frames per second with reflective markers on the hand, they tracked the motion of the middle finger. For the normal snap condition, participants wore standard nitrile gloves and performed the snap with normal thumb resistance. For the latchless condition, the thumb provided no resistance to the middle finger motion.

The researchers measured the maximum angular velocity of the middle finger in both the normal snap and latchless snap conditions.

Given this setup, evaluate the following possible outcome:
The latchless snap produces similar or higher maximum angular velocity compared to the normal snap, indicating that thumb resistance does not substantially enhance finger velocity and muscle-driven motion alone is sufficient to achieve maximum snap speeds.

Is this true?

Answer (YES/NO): NO